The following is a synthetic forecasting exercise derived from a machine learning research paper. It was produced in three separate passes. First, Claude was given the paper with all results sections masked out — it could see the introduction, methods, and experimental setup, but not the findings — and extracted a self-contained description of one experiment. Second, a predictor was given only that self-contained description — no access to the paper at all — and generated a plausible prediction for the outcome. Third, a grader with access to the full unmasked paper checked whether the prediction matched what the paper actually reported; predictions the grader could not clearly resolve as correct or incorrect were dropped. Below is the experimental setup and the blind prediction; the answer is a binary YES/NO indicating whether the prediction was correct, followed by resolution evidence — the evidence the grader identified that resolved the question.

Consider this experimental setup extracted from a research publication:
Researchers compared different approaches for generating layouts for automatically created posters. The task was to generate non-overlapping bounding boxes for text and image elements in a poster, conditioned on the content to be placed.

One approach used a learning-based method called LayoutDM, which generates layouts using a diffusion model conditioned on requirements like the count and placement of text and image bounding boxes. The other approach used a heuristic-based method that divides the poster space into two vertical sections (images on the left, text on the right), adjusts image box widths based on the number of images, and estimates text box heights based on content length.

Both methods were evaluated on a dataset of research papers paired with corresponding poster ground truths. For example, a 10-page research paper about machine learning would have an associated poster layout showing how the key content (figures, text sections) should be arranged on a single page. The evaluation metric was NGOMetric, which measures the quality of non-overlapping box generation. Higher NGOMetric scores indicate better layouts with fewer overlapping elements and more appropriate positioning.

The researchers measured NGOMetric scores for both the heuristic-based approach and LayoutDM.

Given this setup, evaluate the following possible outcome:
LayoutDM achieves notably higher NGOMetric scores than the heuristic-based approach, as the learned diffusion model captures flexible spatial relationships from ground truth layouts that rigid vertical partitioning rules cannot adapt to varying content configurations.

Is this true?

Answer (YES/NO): NO